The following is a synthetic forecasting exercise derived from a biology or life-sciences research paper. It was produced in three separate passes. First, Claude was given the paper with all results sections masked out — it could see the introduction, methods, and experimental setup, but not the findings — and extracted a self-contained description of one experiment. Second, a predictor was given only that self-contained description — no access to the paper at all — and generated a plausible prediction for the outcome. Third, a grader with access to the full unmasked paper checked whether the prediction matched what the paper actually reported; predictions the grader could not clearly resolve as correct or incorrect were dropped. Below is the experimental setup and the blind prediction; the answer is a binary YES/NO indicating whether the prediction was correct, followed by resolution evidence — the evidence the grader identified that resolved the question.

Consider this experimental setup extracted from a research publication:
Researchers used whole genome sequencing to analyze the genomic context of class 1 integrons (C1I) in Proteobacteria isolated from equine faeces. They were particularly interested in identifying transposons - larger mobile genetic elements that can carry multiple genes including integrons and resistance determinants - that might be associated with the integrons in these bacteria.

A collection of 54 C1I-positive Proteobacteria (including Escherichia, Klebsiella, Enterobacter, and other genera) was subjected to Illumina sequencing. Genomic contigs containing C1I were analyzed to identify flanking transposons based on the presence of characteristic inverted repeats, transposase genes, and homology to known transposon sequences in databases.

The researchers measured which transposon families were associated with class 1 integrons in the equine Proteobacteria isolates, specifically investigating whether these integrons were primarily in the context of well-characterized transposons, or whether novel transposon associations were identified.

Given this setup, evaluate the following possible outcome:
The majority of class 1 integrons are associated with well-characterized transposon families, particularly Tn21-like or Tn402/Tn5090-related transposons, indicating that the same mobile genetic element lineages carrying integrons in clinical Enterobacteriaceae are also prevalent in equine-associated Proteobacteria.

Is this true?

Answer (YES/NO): YES